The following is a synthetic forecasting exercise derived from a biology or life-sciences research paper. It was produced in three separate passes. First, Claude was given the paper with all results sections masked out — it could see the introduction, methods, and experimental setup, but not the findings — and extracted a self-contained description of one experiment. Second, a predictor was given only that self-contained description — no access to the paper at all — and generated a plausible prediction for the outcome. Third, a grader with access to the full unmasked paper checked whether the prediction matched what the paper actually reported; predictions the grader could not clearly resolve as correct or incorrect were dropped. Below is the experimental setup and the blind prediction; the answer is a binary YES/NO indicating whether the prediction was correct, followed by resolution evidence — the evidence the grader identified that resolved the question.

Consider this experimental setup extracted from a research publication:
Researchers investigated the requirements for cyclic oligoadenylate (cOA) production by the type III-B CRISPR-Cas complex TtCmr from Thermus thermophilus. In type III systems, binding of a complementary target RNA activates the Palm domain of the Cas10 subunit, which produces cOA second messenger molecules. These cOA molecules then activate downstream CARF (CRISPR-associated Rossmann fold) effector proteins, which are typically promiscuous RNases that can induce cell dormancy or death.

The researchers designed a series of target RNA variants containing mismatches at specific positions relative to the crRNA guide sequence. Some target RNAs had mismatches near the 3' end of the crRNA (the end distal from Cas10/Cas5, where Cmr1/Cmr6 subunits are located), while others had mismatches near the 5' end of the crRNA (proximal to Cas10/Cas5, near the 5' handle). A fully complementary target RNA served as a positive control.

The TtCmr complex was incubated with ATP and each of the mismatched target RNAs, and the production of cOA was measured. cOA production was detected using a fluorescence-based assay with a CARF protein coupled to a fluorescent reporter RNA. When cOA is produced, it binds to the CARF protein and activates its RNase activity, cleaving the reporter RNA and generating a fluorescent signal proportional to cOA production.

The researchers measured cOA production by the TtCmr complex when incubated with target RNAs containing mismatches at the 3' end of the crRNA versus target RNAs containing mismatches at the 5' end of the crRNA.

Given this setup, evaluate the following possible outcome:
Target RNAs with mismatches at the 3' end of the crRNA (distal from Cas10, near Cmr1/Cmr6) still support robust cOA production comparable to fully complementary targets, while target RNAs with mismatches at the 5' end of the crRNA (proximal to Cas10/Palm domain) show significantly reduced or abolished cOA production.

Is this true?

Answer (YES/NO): NO